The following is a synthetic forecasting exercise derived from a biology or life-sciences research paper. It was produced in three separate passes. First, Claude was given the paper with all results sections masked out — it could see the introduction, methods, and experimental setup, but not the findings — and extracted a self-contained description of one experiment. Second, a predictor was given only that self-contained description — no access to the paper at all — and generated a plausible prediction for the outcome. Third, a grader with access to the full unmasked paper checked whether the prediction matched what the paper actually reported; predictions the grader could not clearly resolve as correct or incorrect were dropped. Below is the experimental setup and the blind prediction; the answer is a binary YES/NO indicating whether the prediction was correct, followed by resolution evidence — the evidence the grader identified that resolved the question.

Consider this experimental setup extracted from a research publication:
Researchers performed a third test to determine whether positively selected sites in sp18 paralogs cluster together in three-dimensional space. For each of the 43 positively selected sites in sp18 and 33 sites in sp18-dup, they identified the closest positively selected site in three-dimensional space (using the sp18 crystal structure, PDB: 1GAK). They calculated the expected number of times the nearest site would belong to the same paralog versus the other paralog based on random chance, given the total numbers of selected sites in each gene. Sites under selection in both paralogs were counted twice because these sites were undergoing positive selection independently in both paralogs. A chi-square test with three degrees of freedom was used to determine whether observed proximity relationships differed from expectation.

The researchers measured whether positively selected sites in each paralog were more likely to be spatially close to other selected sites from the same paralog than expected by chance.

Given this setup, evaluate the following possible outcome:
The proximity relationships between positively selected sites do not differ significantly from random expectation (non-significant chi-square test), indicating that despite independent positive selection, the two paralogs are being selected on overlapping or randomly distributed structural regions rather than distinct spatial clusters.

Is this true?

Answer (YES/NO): NO